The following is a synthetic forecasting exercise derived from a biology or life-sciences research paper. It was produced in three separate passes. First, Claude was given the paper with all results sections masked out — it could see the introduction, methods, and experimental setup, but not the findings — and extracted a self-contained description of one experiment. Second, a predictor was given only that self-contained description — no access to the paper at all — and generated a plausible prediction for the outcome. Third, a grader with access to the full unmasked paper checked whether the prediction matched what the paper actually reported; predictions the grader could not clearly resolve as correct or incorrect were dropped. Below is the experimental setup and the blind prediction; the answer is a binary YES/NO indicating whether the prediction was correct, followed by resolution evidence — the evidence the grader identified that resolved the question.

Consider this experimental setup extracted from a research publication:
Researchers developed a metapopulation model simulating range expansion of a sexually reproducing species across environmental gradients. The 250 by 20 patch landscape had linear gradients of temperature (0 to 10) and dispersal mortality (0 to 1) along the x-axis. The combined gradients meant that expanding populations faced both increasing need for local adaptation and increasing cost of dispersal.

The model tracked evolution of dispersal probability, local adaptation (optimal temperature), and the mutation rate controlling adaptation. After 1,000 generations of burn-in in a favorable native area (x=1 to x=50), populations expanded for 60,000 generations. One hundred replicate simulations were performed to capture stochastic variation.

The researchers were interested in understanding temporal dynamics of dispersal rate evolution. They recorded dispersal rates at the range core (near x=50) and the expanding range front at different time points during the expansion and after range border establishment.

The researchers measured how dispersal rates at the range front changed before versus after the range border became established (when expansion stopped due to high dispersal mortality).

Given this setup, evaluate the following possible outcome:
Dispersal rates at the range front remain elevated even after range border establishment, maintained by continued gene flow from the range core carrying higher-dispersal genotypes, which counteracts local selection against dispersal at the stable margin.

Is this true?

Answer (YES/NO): NO